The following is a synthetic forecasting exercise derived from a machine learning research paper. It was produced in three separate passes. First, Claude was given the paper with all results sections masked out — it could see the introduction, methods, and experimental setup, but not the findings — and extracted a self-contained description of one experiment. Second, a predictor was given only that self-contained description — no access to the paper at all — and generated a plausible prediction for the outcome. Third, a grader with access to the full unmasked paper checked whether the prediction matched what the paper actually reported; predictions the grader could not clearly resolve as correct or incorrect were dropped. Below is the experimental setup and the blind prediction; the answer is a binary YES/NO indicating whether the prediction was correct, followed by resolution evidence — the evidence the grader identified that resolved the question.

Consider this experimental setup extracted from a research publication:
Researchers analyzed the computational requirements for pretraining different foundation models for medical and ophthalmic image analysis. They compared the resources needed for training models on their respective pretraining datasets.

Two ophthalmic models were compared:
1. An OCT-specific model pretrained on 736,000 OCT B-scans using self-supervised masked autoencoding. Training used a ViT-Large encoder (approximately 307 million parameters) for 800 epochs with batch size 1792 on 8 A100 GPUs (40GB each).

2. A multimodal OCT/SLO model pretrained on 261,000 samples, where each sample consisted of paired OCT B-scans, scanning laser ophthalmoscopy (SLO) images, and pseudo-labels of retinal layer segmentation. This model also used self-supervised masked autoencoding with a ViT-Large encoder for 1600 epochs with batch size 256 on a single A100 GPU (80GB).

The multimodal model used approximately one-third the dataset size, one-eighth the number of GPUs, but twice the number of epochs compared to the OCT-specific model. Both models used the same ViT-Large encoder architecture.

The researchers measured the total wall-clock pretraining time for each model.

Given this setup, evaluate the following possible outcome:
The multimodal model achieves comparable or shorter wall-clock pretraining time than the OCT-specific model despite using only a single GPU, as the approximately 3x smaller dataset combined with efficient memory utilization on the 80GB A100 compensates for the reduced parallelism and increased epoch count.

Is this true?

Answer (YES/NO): NO